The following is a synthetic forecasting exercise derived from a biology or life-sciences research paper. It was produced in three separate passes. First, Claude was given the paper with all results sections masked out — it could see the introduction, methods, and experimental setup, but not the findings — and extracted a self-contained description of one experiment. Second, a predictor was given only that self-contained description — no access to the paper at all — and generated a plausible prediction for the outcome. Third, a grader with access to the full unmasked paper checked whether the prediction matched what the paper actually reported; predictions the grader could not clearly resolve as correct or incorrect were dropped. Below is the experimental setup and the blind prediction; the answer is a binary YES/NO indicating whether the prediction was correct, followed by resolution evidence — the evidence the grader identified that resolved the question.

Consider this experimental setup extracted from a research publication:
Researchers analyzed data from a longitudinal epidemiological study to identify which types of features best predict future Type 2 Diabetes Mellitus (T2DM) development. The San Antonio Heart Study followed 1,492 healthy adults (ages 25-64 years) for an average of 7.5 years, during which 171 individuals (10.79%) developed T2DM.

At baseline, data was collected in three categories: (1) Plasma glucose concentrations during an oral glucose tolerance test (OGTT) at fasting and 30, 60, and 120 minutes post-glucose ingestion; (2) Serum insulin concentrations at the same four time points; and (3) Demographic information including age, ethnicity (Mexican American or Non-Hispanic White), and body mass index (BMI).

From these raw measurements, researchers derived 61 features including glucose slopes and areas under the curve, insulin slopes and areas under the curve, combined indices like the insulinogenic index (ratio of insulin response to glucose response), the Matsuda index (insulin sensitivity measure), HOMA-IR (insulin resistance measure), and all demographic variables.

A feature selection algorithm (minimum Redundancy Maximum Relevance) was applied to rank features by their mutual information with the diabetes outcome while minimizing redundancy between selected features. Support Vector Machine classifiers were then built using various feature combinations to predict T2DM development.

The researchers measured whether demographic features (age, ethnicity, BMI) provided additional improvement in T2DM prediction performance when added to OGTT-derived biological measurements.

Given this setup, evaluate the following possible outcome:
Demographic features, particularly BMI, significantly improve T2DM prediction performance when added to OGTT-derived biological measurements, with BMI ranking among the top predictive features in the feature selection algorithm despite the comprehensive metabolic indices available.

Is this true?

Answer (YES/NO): NO